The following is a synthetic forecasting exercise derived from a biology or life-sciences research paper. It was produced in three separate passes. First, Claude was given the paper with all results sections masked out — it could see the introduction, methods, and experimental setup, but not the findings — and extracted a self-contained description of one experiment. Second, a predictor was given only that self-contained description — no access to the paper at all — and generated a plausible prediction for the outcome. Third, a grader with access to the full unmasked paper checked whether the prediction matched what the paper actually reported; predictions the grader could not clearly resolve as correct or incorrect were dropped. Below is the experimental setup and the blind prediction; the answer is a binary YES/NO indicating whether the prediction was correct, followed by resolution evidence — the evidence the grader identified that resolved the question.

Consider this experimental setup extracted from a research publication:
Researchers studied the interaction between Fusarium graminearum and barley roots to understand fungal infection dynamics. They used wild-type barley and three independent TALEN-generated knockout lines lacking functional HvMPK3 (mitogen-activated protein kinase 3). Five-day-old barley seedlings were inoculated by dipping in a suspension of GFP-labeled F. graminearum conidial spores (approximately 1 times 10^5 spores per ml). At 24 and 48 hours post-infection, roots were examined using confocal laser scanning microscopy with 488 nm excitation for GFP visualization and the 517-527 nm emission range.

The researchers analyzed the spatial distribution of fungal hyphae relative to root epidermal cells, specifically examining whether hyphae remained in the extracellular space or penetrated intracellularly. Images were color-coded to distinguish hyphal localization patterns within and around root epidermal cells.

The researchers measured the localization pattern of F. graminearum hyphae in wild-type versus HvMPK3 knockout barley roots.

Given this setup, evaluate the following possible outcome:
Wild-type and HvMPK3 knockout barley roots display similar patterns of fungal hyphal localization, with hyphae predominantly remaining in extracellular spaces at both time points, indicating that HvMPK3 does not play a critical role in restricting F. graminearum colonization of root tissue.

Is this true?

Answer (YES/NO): NO